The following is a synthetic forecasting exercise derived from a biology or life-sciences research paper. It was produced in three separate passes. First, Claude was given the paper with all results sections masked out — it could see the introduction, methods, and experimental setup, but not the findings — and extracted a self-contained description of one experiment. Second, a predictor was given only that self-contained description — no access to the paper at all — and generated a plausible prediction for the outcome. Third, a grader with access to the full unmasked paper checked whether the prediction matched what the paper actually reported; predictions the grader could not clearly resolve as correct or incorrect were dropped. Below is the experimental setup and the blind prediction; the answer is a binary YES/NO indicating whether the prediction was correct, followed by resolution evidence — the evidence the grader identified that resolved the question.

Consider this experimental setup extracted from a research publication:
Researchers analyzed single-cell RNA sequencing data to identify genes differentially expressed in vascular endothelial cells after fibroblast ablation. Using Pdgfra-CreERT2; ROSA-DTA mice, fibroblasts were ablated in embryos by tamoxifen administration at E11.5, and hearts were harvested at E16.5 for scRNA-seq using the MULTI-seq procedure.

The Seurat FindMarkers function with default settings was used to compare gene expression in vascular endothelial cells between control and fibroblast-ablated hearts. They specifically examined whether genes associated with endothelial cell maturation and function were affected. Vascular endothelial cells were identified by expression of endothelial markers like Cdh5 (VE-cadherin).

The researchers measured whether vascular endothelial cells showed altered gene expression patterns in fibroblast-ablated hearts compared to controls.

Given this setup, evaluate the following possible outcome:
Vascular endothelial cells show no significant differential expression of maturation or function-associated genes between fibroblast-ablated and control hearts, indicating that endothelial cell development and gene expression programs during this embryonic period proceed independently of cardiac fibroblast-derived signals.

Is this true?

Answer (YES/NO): NO